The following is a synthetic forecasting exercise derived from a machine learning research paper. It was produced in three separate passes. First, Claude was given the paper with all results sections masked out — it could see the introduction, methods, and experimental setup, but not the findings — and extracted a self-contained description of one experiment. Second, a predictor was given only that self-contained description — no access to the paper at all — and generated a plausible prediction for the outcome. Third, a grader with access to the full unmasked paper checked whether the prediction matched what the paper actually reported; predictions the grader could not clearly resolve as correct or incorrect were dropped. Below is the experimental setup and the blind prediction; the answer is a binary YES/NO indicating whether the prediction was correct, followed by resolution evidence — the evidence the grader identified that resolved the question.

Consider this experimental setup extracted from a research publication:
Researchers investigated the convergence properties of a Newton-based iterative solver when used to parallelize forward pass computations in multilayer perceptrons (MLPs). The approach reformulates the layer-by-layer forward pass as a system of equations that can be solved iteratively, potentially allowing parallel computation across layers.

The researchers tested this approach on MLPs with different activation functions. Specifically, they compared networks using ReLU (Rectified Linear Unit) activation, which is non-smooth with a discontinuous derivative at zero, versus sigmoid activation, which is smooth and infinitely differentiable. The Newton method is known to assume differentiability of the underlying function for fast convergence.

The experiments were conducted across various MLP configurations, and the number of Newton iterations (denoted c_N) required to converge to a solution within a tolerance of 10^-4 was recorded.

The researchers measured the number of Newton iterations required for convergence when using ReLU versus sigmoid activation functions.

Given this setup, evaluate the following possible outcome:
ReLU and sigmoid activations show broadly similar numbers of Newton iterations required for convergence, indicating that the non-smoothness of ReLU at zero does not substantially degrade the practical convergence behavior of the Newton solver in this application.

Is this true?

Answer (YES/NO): NO